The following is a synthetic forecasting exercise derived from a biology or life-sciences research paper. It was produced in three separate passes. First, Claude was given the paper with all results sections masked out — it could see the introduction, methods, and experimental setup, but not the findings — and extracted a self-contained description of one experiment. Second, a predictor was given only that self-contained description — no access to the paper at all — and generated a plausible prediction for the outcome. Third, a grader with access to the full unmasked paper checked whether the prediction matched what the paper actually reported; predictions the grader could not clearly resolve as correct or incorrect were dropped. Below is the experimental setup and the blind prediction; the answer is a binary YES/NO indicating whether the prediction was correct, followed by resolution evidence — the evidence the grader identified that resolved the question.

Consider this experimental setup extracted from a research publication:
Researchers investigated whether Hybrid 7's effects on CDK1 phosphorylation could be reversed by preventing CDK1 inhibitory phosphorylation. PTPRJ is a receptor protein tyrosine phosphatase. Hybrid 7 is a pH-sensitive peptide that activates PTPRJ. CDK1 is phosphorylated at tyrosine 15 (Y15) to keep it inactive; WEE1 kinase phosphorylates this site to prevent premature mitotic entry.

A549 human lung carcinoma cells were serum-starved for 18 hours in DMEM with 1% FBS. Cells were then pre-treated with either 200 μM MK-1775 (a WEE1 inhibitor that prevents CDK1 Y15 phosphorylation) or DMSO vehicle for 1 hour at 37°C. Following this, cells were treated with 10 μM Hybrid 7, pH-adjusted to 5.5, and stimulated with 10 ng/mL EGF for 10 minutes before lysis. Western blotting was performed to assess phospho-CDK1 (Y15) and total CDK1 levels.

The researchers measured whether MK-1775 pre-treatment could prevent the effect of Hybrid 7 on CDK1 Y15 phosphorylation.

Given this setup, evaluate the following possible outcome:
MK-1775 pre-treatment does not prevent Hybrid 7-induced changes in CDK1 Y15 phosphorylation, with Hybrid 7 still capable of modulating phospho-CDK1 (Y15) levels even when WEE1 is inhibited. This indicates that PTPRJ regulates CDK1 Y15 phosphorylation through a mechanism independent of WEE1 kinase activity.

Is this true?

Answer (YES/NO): NO